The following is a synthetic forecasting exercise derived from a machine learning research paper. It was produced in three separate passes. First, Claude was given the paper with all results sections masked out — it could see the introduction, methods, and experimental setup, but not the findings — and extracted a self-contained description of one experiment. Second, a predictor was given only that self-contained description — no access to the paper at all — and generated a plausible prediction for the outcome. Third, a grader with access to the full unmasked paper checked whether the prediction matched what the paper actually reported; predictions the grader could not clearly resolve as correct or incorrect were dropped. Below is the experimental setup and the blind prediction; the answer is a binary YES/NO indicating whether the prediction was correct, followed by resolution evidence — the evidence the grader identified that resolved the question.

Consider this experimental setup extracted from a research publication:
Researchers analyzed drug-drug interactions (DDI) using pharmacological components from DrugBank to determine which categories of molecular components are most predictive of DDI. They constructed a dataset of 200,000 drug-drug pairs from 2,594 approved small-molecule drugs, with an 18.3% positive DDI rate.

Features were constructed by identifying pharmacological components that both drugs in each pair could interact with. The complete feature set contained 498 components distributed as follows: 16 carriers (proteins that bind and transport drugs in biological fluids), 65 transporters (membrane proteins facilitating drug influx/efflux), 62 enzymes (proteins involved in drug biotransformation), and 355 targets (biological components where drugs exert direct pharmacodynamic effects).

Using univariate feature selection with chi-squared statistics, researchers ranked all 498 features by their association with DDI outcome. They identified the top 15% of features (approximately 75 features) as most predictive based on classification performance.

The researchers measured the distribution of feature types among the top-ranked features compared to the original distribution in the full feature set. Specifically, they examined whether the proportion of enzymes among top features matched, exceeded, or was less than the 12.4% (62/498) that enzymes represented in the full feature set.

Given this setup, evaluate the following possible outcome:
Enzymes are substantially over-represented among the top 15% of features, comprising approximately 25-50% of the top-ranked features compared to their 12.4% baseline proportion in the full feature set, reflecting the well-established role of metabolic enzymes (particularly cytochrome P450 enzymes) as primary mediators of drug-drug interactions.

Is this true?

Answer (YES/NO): NO